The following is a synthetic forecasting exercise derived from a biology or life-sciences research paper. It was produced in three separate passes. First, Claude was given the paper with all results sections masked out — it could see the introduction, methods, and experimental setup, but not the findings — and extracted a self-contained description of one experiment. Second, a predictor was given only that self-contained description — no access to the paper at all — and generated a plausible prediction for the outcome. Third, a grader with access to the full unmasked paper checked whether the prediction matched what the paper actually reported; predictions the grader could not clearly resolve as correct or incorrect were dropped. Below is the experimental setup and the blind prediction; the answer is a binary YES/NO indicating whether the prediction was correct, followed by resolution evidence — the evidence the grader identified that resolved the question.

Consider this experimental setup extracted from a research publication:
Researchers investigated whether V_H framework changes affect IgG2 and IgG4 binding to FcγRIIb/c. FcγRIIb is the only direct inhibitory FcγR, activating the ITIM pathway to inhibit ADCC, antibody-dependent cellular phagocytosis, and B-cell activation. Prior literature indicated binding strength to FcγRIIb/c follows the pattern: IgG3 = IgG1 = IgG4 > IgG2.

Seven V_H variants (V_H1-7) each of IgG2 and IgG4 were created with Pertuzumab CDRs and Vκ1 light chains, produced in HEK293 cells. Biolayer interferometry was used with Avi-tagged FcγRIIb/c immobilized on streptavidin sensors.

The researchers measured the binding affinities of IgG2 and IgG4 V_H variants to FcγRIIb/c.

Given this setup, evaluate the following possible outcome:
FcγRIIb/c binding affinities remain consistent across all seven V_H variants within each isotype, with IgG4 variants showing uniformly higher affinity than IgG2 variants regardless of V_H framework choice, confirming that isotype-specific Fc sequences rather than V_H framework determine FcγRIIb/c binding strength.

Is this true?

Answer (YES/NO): NO